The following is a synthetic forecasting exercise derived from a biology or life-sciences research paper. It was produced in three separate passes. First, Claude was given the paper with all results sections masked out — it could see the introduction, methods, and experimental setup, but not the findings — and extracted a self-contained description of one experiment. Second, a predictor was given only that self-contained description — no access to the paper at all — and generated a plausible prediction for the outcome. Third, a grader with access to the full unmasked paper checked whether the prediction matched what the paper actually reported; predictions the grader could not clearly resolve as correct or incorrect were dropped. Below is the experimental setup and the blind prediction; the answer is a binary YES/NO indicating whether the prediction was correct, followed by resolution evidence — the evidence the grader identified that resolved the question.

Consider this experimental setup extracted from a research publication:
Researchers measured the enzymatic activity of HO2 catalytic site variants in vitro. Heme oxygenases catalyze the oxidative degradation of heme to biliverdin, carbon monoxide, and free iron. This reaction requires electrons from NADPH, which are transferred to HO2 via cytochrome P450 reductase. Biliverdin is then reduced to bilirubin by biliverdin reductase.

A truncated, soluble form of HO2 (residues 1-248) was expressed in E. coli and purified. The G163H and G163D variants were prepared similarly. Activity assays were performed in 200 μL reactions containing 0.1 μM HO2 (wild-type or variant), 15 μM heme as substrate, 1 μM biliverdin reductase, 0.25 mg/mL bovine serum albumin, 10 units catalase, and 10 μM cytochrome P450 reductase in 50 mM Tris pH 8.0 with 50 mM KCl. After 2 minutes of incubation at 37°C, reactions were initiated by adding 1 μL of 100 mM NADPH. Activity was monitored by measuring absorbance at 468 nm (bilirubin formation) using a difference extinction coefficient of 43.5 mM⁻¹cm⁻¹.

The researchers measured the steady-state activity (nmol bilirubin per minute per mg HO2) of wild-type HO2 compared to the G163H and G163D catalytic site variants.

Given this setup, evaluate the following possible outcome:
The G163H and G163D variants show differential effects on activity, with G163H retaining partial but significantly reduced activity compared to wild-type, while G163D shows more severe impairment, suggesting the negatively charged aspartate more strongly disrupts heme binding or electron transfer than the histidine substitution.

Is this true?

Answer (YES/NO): NO